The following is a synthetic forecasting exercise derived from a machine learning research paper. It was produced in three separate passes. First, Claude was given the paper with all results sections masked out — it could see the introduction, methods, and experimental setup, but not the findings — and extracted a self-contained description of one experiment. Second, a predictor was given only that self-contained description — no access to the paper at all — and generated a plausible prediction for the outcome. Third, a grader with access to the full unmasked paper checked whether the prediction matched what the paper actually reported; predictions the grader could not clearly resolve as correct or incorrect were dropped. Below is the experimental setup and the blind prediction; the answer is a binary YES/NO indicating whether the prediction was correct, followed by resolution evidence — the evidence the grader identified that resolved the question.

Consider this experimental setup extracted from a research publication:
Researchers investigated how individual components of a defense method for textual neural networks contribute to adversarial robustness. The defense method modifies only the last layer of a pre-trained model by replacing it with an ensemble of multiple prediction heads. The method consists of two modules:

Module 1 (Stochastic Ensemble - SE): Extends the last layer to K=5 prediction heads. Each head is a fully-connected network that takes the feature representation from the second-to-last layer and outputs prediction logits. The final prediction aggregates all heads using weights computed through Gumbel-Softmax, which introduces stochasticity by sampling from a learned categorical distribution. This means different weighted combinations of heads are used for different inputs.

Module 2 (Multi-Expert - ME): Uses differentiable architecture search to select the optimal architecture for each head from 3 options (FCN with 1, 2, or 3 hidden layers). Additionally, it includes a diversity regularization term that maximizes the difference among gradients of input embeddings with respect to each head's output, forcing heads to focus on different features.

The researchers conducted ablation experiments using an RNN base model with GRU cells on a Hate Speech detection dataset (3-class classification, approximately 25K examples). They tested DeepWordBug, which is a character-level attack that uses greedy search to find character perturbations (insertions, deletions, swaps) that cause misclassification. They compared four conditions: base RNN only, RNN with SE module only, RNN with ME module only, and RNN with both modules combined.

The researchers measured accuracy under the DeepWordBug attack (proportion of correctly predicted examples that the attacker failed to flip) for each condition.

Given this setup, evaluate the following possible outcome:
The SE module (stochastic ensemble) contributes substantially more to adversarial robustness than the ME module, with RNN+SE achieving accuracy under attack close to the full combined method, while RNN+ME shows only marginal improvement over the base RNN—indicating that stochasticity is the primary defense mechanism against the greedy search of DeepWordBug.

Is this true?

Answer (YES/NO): NO